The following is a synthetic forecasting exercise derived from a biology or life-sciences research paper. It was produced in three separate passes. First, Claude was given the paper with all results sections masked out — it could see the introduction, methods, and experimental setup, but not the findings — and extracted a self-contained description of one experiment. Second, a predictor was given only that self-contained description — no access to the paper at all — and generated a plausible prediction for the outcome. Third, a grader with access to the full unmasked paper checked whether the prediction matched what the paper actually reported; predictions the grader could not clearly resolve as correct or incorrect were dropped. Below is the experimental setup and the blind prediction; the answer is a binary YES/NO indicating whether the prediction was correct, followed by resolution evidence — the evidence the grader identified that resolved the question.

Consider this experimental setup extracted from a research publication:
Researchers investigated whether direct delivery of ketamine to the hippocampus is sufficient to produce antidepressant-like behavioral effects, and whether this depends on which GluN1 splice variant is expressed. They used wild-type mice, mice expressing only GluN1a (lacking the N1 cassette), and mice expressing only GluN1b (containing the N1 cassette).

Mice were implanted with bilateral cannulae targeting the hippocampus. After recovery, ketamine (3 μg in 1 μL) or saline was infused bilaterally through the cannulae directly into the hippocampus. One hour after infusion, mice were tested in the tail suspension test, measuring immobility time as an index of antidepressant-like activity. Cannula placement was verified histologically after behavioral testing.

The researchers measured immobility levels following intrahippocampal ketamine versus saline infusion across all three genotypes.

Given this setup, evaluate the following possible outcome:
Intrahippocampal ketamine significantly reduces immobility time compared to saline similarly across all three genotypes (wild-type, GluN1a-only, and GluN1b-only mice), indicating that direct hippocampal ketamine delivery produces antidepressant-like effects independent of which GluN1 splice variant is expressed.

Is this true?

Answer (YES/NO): NO